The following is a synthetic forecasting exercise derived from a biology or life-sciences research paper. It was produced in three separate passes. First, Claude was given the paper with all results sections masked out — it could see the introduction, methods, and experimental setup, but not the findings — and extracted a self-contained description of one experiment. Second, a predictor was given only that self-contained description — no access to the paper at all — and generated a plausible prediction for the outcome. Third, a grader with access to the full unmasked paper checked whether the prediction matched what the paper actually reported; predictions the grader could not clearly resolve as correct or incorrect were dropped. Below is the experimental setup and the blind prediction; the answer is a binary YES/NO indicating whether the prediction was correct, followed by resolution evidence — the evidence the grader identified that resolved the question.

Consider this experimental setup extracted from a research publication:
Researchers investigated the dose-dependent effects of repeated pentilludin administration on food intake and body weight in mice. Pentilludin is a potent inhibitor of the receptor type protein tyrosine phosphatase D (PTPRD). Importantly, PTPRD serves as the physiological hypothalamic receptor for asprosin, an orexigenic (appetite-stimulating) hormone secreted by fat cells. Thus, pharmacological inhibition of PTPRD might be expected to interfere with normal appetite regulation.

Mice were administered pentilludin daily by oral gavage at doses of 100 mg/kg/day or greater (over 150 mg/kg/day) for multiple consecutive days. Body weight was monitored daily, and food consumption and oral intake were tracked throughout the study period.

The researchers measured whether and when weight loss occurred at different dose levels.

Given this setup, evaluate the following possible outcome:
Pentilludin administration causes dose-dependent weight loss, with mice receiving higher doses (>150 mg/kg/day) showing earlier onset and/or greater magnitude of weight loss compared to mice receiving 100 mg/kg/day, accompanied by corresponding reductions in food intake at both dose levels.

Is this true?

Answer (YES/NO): NO